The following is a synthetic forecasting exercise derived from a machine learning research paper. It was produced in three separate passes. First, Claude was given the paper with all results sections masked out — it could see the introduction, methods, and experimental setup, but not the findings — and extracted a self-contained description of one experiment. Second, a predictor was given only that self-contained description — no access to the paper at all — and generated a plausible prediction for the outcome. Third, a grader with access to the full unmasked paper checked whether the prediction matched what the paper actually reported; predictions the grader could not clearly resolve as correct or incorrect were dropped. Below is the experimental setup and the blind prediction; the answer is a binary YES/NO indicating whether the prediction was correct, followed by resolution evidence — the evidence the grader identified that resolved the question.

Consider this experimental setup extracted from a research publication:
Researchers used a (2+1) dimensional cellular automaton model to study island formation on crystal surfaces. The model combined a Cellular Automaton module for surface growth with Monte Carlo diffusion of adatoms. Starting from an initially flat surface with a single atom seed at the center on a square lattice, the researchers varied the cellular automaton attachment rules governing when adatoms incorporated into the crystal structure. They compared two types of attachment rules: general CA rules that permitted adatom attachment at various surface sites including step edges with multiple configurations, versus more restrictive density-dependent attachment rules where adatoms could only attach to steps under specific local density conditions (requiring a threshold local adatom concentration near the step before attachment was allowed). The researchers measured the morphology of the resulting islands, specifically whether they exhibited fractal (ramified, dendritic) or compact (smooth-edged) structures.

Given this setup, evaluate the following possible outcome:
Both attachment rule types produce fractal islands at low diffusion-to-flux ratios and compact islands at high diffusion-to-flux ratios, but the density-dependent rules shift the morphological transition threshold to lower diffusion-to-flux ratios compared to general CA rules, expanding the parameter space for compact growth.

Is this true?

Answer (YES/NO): NO